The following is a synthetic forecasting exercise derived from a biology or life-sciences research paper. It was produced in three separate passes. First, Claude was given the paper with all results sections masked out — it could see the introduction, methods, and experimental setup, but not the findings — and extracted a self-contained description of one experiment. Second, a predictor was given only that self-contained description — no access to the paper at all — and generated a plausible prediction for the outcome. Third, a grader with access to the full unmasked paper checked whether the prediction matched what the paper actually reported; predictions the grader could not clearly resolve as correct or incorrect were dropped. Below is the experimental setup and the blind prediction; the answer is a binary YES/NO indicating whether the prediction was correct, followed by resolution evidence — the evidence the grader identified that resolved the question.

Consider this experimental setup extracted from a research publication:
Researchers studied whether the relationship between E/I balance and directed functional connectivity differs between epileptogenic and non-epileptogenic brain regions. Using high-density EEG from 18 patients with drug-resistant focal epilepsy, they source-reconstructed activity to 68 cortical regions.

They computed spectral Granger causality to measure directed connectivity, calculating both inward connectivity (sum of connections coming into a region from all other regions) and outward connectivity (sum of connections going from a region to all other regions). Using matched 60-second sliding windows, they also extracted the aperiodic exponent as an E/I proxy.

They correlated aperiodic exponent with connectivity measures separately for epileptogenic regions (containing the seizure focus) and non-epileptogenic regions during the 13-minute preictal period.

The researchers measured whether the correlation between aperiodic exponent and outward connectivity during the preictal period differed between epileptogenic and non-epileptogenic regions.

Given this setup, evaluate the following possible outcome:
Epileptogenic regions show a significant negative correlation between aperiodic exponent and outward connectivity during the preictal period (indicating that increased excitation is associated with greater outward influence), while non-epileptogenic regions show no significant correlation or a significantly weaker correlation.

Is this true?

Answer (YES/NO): NO